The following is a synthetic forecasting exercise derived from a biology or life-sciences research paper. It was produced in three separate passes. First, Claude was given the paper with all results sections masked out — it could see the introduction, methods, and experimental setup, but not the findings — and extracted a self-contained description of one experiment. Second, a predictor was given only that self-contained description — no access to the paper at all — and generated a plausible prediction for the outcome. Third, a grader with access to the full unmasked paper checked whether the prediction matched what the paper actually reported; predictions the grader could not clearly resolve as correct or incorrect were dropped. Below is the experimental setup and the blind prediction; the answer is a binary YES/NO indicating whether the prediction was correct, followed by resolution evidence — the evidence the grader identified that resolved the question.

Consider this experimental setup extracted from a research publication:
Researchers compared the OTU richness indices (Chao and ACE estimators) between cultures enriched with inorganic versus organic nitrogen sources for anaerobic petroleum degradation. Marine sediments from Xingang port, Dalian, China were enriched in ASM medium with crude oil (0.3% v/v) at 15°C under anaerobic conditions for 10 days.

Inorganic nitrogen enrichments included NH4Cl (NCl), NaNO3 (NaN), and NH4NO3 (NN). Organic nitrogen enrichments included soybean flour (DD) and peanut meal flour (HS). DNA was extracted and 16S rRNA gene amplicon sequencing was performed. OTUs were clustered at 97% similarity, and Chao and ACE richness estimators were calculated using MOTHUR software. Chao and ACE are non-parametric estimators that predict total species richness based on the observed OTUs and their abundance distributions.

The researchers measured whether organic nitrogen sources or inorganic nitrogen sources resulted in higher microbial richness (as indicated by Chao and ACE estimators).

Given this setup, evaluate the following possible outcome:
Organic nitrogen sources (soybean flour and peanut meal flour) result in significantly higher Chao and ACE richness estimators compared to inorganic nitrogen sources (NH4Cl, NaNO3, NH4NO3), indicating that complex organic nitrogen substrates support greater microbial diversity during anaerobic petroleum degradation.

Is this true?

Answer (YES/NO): NO